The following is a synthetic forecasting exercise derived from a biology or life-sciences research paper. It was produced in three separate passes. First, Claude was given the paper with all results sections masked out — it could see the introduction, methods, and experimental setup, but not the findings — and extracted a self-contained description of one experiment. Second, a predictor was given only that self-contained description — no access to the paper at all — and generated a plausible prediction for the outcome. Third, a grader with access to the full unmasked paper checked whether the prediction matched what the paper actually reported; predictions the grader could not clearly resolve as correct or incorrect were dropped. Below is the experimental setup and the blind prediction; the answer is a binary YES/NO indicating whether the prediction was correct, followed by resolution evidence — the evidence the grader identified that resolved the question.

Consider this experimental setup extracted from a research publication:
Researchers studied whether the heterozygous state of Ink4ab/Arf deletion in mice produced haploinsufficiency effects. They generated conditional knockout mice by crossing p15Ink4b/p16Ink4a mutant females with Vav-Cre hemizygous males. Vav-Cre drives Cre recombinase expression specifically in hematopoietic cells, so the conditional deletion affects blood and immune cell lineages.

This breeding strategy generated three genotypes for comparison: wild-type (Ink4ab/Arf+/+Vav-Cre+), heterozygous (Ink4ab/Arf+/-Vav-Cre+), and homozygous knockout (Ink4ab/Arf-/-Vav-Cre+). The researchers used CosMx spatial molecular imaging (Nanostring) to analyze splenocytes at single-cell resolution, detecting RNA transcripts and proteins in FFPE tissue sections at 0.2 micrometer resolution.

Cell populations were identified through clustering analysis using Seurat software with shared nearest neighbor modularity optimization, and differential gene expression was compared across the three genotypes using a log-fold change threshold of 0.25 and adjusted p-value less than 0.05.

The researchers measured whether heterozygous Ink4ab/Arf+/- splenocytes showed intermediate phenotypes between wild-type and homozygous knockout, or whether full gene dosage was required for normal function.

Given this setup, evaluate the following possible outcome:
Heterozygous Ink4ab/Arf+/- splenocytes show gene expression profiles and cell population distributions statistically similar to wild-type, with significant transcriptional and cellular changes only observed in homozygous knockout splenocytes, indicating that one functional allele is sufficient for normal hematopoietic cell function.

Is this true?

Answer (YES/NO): NO